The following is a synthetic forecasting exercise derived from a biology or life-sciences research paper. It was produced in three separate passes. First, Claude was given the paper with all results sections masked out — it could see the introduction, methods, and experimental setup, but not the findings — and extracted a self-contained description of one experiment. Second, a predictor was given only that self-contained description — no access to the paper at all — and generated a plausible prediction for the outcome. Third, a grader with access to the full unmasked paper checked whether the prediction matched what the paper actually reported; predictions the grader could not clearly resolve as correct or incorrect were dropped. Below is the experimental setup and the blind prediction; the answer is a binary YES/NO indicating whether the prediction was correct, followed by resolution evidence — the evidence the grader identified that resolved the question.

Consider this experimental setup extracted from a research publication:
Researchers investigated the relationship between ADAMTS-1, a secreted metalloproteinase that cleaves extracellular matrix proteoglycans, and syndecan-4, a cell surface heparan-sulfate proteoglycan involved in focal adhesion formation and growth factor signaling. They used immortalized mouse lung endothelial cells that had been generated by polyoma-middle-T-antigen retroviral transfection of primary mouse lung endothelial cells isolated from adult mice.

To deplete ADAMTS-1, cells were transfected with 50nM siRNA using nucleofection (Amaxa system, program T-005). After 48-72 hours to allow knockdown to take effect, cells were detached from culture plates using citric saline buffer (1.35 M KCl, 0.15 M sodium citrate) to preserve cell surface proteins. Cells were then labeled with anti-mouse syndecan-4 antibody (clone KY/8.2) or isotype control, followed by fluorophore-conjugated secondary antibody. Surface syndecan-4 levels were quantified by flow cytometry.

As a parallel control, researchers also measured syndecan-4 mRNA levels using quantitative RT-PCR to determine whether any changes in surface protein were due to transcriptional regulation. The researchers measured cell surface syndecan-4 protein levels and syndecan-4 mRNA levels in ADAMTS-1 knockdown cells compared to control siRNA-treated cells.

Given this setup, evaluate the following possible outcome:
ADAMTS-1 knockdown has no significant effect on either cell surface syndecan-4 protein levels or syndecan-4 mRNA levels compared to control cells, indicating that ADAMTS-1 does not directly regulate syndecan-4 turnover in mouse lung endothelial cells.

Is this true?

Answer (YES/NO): NO